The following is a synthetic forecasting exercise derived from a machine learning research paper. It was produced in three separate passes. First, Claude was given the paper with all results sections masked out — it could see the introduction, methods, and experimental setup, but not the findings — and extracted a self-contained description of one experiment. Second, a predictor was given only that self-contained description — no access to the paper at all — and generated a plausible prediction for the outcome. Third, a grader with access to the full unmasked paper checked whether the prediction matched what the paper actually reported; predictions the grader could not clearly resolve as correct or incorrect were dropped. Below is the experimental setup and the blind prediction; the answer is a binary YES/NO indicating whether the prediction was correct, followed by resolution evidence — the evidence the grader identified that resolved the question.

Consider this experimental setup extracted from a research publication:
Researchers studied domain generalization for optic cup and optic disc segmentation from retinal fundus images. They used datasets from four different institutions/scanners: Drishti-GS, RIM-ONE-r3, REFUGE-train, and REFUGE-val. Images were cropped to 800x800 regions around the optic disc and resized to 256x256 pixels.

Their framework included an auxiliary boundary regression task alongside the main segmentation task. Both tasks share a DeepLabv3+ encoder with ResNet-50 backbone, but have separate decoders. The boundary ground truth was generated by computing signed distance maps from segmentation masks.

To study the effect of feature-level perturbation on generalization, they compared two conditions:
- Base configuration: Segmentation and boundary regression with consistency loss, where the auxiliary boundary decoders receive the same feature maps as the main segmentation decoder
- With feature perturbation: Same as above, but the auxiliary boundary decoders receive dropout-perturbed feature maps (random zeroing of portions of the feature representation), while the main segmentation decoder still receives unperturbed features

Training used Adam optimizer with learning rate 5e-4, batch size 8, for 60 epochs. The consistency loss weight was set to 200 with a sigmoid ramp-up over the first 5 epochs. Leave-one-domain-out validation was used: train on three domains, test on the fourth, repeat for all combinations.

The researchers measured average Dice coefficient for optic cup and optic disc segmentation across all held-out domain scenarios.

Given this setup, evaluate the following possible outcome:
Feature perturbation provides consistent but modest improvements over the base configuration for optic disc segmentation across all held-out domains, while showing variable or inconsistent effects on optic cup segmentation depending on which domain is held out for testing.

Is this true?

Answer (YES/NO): NO